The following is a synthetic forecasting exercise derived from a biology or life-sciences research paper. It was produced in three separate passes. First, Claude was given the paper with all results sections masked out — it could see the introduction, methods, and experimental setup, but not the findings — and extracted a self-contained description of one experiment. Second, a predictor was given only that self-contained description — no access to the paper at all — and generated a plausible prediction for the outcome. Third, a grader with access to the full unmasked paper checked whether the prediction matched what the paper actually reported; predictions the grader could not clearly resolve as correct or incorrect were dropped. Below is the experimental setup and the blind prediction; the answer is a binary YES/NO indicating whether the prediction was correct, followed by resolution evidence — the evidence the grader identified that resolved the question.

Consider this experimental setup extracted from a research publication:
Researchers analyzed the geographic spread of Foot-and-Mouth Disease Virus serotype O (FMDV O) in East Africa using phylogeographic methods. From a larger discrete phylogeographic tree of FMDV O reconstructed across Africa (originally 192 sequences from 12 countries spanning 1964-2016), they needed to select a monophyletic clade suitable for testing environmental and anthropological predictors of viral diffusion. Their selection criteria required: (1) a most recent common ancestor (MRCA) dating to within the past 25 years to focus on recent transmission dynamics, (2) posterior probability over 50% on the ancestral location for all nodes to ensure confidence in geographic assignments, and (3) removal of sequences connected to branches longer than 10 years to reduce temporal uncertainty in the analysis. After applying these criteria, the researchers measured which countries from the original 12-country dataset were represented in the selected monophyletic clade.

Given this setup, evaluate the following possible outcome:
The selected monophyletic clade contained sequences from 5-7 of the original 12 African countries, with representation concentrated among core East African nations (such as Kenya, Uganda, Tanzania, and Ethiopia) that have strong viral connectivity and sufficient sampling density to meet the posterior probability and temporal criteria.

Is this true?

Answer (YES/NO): NO